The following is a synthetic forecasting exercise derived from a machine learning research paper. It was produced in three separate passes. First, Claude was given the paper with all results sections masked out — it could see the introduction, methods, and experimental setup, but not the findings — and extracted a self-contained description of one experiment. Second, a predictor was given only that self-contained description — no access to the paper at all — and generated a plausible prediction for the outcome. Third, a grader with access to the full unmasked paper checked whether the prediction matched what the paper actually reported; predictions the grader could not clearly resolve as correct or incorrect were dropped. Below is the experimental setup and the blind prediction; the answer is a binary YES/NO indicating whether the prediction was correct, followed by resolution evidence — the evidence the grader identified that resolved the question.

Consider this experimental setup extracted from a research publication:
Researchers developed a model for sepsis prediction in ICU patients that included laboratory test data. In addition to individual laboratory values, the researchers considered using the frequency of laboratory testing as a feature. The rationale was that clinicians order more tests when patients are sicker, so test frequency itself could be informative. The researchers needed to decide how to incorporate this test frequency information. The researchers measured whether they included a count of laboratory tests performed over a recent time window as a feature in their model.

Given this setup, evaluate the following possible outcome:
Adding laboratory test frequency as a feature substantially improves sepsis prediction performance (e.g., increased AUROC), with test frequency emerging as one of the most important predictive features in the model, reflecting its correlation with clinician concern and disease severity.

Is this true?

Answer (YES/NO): NO